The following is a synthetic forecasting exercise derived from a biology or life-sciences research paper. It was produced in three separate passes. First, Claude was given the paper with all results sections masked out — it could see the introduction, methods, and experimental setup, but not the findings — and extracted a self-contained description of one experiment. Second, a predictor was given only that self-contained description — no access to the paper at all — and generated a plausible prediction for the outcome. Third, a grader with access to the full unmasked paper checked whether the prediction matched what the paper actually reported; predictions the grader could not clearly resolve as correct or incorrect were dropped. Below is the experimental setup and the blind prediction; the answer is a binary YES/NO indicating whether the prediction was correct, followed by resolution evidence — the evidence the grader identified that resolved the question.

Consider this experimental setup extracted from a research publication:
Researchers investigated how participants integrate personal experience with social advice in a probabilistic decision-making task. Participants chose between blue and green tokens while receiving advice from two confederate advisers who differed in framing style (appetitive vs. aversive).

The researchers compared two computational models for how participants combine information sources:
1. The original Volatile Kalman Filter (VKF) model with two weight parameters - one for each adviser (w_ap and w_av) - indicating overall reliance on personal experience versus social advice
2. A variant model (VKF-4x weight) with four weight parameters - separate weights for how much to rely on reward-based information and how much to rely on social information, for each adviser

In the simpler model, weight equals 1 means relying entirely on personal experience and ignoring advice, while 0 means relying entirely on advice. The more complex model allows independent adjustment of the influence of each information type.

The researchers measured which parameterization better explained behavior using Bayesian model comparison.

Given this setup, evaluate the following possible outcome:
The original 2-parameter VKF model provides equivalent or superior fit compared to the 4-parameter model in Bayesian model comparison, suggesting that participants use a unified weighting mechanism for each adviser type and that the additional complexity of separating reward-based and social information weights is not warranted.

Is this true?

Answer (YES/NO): YES